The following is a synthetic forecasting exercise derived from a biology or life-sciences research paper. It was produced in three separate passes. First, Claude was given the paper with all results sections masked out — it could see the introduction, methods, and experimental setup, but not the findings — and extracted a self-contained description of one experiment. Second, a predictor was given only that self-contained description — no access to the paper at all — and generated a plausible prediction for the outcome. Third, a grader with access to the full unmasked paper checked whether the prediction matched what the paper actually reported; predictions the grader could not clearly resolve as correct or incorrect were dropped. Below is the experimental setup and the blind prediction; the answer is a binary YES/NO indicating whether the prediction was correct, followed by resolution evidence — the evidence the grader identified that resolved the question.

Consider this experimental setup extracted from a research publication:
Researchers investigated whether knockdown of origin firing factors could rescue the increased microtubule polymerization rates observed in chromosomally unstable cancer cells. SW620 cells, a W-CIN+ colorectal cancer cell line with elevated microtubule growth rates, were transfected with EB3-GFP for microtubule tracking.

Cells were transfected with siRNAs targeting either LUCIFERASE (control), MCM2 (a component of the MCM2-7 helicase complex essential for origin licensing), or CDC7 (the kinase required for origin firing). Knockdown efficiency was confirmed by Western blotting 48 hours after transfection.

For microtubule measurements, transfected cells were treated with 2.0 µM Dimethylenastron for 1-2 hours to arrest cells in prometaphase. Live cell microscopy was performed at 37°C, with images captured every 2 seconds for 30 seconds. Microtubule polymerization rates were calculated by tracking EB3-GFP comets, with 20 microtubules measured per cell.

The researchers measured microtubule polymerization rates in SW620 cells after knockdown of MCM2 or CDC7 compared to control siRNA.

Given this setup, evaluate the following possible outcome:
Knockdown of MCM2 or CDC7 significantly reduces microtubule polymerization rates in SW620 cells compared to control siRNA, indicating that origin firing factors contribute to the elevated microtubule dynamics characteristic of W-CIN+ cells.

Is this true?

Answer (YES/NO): YES